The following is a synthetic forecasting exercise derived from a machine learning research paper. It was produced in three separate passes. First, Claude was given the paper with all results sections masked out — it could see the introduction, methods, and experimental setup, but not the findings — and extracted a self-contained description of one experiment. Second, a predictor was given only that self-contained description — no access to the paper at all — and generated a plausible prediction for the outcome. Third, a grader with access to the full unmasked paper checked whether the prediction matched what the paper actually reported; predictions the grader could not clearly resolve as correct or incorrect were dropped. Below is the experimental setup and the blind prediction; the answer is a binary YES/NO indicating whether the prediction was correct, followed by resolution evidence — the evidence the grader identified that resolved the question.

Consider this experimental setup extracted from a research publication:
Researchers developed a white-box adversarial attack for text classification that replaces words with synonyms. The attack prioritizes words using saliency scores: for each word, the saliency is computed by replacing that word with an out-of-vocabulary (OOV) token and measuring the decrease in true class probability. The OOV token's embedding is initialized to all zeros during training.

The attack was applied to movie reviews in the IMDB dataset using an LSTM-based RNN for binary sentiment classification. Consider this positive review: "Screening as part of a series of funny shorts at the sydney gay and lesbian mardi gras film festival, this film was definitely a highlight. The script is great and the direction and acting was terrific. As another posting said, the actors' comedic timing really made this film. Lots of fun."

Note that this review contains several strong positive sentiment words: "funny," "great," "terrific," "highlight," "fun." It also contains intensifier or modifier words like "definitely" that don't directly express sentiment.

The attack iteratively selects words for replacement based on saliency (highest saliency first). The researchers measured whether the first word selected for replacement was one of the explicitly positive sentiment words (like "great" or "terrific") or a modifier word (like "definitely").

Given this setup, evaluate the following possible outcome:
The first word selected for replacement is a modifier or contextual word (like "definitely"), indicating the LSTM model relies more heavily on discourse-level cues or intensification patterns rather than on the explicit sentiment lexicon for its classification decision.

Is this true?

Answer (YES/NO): NO